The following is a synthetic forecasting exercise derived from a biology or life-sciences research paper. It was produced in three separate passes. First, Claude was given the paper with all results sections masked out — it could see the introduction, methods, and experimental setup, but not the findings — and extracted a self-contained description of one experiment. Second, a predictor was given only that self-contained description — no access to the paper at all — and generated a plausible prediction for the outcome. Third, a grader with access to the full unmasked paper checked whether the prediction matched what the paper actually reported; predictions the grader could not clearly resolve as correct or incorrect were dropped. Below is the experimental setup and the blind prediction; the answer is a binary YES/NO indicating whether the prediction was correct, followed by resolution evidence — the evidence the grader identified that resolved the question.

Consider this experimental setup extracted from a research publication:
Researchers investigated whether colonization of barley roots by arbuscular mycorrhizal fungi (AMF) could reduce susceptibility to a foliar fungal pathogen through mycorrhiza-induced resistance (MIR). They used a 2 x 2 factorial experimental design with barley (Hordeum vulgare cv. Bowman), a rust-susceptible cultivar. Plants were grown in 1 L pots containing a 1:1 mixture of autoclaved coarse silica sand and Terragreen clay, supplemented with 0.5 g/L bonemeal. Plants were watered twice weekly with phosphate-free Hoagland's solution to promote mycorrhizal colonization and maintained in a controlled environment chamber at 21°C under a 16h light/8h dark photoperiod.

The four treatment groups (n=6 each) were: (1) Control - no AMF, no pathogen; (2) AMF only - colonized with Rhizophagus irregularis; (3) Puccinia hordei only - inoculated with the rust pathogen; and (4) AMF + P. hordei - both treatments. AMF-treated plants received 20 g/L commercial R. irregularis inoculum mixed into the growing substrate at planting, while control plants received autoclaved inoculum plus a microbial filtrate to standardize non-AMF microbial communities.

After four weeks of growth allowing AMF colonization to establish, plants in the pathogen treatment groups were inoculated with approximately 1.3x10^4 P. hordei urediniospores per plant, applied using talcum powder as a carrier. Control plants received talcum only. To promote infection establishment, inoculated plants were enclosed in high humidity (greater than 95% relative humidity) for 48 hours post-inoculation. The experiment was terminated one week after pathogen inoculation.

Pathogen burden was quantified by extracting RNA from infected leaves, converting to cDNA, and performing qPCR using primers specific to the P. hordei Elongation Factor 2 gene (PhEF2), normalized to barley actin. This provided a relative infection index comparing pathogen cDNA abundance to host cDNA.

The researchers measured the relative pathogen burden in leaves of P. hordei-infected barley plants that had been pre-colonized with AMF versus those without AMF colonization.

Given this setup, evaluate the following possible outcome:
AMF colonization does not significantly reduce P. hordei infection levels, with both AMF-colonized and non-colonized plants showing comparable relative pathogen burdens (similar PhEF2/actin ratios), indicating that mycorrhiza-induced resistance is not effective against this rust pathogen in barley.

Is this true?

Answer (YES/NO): NO